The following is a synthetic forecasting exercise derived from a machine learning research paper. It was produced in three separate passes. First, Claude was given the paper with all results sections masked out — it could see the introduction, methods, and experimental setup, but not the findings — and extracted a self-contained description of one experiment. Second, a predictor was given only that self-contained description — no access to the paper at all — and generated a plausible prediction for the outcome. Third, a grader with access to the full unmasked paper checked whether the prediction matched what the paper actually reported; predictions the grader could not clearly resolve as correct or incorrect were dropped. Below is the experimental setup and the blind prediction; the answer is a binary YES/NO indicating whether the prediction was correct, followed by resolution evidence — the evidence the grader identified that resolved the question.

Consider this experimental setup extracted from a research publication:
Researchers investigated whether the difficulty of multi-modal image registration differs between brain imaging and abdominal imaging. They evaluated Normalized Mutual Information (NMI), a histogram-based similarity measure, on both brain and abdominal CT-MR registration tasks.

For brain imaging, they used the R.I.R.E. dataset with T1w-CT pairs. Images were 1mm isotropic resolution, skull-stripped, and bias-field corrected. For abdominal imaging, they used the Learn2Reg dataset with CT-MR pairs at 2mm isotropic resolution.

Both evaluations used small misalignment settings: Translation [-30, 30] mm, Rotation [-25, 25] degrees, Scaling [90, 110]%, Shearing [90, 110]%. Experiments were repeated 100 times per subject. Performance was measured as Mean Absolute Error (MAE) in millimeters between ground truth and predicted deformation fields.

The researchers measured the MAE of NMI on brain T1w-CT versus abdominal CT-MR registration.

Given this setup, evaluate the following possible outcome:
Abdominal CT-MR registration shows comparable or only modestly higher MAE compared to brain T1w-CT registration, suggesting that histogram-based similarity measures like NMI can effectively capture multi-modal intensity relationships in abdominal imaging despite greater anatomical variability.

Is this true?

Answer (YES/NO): NO